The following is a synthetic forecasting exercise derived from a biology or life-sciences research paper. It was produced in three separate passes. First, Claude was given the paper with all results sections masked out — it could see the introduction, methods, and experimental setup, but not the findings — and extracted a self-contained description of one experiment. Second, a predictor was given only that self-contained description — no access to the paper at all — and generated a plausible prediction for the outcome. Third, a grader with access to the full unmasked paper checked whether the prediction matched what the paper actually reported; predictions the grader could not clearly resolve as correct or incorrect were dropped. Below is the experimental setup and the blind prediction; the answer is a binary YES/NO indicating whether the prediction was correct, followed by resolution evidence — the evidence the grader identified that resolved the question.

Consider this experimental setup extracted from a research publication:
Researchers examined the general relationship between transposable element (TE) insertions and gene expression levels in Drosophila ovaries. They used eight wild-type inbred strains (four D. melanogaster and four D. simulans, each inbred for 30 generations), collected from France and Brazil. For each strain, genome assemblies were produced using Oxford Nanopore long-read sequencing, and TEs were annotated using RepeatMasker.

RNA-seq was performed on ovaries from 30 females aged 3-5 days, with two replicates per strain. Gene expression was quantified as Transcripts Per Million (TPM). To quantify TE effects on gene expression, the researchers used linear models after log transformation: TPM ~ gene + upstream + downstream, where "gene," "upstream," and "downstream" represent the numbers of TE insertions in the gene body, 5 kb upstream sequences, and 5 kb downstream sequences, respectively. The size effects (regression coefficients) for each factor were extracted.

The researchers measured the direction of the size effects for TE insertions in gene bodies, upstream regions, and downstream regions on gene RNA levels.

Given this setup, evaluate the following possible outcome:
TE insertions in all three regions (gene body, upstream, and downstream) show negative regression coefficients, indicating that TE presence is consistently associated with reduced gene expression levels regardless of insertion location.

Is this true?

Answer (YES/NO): NO